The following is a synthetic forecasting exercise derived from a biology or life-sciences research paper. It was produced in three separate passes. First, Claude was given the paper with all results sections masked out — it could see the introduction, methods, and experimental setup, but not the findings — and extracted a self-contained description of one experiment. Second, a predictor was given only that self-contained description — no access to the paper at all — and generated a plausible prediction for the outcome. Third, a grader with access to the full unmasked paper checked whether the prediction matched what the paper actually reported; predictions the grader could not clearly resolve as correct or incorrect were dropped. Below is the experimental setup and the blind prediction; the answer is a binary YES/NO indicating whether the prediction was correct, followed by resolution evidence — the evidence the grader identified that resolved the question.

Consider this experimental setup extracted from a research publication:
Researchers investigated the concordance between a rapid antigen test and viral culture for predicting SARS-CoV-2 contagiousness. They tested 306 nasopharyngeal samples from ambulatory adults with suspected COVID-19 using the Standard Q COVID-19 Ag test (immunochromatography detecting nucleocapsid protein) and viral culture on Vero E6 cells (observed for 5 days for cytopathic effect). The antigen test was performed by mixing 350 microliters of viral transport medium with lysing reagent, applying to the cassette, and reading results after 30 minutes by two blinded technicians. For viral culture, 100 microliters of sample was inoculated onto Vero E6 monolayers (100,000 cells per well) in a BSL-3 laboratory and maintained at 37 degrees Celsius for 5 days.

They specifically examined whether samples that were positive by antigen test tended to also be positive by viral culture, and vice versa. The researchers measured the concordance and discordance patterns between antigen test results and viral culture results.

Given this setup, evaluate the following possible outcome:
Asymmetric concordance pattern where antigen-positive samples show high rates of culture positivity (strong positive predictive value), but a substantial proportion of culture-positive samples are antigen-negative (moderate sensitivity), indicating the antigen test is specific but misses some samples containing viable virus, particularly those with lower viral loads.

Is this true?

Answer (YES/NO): NO